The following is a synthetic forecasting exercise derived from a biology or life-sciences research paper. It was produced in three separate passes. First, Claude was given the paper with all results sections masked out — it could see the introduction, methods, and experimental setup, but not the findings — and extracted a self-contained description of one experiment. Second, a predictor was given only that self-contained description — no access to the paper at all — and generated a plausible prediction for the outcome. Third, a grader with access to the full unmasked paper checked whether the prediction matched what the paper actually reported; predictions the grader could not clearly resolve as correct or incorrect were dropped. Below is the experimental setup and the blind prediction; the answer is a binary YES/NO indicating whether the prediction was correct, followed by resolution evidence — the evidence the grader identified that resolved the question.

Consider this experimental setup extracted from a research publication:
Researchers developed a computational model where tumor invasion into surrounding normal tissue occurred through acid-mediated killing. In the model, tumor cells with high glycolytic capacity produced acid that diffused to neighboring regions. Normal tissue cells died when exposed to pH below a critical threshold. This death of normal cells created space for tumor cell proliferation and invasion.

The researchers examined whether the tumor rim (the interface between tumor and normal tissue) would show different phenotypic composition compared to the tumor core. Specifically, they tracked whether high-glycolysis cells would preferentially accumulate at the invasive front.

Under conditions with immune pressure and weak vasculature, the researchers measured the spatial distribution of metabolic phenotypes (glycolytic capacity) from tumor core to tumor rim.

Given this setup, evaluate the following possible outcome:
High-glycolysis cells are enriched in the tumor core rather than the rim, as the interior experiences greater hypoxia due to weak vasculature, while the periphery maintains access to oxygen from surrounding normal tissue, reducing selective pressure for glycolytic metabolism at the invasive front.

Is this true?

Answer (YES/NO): NO